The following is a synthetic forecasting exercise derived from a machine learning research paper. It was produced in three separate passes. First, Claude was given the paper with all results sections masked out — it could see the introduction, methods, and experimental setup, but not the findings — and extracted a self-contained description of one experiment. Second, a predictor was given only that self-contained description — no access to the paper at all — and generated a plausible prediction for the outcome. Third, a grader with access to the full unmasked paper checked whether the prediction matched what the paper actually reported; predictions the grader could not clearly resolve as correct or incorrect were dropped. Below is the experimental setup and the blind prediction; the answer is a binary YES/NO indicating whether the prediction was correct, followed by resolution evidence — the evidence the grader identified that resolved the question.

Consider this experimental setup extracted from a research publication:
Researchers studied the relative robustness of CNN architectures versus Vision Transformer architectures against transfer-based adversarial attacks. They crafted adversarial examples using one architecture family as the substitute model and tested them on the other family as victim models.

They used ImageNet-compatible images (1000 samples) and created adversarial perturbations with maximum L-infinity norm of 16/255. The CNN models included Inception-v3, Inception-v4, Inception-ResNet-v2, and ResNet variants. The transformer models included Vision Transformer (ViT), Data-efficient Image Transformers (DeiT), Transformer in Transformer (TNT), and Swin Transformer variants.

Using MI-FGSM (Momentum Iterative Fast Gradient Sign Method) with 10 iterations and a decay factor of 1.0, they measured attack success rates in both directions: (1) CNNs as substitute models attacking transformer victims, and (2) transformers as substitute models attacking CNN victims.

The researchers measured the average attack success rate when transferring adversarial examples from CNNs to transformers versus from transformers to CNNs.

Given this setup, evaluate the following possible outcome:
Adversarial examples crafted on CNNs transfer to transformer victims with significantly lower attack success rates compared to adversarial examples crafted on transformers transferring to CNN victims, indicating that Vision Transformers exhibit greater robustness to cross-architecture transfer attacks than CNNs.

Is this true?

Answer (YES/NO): YES